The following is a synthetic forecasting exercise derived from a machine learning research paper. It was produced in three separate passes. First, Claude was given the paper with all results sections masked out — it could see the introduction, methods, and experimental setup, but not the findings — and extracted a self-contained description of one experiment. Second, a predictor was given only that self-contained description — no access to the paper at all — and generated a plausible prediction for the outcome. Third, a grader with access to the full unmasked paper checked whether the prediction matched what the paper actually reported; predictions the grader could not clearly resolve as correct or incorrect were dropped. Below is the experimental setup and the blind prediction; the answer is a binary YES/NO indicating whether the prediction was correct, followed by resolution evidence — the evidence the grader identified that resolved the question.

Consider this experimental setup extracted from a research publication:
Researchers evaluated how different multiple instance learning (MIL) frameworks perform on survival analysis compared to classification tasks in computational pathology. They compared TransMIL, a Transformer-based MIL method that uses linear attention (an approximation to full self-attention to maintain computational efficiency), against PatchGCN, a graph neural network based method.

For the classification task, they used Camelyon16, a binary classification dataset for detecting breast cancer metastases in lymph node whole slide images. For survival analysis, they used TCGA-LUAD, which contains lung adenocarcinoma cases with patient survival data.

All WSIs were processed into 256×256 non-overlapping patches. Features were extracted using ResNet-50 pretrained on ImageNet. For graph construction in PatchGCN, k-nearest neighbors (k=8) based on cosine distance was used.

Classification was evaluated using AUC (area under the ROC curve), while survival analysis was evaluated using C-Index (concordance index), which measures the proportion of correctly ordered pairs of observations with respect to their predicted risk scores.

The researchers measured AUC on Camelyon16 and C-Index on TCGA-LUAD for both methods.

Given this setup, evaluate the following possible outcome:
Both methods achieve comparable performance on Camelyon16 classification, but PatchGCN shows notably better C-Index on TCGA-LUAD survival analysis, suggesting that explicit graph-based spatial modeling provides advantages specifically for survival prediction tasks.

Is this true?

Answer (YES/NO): NO